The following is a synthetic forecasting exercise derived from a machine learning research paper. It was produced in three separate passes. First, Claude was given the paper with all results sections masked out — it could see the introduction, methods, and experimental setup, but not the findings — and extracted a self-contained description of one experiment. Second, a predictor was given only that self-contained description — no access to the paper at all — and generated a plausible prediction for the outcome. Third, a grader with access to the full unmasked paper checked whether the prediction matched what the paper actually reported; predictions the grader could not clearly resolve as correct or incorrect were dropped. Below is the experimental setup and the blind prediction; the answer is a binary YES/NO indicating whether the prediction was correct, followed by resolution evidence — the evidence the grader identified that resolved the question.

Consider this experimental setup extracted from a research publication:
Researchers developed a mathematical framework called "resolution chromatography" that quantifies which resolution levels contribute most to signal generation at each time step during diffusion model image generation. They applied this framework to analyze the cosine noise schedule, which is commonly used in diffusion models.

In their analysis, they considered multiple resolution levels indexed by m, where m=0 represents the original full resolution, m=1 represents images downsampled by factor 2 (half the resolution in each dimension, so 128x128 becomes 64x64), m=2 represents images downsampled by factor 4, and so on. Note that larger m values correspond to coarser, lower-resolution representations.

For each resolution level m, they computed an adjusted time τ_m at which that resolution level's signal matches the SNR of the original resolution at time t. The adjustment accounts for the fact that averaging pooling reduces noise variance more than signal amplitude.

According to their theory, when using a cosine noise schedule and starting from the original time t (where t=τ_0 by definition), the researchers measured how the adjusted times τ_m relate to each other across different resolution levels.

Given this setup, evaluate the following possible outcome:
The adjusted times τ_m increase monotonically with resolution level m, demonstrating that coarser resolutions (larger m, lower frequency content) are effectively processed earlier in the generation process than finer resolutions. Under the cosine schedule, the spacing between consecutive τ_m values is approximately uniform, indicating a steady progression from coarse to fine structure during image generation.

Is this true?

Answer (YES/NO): NO